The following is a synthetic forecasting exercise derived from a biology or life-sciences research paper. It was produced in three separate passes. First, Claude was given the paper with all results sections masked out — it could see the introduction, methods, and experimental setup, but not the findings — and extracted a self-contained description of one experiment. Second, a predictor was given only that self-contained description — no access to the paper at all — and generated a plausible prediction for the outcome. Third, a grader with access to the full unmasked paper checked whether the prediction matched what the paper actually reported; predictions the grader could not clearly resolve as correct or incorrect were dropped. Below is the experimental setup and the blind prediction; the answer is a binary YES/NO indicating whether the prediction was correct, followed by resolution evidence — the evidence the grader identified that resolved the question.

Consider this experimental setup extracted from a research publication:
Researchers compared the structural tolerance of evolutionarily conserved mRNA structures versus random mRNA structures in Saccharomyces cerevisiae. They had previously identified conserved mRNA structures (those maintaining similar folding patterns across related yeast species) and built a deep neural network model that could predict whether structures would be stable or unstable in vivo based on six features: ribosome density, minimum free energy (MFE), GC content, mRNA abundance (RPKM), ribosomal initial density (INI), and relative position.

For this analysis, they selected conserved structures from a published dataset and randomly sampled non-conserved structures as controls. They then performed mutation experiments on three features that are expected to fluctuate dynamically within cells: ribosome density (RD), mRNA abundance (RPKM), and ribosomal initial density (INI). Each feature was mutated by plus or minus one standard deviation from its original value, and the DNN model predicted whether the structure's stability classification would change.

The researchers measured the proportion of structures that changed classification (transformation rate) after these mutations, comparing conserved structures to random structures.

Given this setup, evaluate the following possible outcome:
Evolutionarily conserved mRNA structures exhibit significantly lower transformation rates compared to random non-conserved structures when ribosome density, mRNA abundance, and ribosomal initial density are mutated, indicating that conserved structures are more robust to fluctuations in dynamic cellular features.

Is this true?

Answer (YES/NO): YES